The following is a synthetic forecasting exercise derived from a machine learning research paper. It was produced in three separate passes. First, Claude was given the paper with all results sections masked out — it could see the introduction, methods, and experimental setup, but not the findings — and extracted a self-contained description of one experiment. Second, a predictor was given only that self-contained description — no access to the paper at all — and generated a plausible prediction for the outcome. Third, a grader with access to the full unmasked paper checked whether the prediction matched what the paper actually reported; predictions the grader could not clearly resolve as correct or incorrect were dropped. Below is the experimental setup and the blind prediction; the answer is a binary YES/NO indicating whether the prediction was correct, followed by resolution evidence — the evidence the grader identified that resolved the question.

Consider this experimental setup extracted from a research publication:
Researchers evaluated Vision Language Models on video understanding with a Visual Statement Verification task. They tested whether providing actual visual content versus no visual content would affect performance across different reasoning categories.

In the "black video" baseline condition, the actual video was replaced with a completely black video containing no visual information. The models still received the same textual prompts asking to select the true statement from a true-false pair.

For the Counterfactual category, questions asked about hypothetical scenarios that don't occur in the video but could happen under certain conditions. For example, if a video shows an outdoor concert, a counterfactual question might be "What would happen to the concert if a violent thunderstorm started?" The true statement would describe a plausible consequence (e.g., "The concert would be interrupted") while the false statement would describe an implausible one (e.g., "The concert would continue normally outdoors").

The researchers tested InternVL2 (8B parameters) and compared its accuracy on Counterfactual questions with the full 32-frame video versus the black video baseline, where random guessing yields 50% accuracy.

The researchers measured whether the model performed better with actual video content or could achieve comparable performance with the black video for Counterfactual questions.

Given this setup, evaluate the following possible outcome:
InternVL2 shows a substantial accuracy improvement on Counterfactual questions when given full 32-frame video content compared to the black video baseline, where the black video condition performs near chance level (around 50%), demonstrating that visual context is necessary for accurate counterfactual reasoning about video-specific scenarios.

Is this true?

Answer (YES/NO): NO